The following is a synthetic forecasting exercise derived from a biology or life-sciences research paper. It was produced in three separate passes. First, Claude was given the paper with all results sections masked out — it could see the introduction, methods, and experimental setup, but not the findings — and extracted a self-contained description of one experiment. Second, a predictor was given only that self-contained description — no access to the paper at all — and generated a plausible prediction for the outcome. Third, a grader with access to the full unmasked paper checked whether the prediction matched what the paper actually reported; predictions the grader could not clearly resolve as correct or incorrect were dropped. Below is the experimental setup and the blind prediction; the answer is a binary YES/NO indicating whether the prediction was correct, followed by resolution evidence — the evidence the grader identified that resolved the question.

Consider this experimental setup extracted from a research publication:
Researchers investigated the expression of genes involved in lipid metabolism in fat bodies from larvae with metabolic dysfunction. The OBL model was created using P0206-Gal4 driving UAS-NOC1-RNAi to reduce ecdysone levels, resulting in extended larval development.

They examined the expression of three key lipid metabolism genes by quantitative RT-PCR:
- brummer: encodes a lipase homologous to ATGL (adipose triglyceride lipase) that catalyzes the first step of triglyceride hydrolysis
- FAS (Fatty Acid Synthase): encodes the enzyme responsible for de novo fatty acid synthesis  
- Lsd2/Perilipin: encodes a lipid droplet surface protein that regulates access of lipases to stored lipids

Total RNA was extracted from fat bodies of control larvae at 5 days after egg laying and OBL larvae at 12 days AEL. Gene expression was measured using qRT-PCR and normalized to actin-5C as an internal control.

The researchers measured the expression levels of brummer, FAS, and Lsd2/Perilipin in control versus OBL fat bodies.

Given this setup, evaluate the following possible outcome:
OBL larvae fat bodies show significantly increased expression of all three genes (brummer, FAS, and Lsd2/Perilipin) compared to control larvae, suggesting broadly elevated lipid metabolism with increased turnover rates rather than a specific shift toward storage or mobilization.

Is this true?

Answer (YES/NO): NO